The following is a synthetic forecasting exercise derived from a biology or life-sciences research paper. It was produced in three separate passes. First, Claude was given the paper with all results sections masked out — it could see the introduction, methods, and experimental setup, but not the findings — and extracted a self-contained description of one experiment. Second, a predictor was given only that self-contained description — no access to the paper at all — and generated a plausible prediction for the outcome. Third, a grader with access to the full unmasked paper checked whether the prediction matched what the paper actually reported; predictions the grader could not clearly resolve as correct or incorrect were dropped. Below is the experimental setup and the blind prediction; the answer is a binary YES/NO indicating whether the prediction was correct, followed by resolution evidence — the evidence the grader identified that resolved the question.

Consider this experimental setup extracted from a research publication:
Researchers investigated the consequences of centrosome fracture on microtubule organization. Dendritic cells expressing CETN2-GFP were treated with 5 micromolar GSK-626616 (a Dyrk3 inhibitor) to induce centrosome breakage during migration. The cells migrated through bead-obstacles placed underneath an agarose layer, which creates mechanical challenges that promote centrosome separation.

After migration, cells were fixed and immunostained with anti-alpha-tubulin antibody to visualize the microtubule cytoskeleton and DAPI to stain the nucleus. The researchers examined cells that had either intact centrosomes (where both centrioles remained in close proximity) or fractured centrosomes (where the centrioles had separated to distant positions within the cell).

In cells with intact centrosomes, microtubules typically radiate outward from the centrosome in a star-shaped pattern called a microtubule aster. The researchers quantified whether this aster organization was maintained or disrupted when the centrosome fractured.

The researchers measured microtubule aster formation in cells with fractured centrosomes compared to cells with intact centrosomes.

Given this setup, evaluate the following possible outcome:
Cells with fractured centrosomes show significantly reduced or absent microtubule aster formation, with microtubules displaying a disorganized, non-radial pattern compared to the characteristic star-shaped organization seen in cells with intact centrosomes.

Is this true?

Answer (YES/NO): NO